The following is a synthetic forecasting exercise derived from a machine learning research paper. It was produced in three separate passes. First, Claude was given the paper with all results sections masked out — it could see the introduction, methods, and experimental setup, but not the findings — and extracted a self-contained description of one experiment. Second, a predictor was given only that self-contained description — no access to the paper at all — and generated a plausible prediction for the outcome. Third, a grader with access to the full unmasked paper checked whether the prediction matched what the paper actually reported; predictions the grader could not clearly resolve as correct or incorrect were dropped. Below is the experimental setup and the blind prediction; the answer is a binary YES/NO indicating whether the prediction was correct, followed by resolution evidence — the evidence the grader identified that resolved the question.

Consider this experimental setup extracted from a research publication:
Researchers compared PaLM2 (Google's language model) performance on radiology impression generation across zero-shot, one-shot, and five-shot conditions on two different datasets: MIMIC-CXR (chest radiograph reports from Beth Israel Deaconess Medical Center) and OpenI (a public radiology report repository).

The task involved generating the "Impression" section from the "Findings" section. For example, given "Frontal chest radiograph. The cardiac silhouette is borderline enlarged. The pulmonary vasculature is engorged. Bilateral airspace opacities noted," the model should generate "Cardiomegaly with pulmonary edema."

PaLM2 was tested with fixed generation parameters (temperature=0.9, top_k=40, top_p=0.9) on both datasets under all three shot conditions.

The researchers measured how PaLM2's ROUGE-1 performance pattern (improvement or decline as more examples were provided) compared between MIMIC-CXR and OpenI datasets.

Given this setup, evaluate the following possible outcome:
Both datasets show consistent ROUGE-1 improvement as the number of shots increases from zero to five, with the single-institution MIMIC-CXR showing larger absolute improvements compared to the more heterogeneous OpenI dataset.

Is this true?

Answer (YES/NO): NO